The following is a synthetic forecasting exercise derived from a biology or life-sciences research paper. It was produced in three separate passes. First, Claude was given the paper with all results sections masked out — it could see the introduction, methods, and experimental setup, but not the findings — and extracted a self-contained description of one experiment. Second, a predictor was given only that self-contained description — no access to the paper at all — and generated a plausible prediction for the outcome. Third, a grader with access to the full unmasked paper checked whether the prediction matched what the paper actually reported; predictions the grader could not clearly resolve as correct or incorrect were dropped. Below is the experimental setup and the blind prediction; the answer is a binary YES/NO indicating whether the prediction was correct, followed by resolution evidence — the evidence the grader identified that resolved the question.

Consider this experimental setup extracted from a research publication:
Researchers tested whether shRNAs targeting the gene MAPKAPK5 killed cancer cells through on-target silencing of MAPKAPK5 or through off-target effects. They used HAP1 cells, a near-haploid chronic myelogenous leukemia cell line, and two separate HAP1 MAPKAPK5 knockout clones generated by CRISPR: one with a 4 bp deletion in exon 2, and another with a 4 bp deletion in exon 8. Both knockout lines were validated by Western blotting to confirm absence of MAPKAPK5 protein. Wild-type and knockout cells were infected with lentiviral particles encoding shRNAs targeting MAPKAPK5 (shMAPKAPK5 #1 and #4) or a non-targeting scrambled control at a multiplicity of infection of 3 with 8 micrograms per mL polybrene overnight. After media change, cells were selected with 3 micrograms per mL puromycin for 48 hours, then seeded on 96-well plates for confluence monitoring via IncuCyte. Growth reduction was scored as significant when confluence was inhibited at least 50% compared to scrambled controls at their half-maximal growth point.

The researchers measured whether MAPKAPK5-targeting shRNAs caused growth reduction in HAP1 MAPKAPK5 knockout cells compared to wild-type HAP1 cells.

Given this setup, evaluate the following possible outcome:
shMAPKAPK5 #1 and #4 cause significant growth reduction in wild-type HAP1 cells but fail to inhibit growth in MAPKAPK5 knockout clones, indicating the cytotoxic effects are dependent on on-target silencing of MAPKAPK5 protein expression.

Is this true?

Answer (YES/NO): NO